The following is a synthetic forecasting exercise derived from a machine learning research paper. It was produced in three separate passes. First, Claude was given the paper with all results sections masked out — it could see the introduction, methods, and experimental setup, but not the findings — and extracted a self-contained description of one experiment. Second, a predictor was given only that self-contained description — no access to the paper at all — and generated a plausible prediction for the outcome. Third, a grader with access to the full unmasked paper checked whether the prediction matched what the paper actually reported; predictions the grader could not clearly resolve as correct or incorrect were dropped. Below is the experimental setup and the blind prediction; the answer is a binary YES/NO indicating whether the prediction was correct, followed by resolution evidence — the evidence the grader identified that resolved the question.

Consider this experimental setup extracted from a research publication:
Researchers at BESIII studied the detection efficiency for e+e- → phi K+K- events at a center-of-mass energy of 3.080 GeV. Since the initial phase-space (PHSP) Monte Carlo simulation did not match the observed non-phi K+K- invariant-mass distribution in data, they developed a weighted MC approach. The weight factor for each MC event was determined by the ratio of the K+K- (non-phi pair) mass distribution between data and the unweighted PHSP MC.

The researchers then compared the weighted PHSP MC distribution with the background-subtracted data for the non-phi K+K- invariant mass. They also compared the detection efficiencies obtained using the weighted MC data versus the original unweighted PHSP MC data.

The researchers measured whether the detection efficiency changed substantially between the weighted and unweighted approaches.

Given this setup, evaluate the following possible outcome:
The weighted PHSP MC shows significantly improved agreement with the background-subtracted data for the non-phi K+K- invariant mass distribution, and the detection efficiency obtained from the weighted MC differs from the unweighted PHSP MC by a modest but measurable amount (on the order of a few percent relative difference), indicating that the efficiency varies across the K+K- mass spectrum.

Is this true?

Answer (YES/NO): NO